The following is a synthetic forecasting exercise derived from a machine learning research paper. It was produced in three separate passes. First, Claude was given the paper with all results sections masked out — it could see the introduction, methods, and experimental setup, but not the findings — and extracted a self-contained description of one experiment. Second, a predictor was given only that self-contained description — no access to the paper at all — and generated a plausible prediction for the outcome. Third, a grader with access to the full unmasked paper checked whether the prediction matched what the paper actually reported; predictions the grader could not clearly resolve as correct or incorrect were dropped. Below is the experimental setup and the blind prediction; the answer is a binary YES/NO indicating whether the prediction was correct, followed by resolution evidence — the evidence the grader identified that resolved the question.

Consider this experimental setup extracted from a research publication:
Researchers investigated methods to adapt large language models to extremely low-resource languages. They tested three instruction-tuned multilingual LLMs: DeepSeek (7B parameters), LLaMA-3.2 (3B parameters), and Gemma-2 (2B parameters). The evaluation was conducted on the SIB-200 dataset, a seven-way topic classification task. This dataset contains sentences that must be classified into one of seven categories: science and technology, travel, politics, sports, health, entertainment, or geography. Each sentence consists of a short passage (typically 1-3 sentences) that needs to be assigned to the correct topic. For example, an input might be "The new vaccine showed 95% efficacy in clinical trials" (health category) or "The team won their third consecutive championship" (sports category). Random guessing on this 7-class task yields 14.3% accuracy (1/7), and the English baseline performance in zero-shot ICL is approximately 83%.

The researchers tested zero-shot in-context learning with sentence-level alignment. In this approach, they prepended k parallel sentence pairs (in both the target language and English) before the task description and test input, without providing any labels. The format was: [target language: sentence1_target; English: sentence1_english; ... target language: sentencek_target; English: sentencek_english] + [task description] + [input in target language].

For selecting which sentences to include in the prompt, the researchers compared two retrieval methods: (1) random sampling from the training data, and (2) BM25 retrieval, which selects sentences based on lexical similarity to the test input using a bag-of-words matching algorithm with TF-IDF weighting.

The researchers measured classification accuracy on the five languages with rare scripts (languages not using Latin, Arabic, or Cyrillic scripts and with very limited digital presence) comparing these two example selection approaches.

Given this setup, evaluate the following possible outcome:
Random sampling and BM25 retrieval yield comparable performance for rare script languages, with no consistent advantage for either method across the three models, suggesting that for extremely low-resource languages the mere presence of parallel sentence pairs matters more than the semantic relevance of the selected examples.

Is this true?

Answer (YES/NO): NO